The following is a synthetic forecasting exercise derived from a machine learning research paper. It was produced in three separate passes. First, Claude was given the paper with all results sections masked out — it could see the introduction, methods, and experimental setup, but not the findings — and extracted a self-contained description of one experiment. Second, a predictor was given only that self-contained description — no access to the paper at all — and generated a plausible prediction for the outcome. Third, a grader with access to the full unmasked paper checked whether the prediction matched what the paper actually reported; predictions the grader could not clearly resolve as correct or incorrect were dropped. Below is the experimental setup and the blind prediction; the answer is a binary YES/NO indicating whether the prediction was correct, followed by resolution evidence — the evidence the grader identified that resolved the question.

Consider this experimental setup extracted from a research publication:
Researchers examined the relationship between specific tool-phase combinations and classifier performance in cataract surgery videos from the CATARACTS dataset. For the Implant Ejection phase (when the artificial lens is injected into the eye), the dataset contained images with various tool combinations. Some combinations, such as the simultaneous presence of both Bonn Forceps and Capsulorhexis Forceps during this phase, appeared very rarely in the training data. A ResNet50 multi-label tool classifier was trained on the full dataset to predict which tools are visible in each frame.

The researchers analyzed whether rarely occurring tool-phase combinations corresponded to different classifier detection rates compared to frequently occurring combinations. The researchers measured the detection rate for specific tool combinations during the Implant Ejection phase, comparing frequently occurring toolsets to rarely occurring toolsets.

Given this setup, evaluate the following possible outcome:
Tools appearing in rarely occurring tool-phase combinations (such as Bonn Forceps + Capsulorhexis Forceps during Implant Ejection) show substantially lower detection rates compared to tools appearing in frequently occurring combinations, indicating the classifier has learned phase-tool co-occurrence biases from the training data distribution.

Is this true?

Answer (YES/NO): YES